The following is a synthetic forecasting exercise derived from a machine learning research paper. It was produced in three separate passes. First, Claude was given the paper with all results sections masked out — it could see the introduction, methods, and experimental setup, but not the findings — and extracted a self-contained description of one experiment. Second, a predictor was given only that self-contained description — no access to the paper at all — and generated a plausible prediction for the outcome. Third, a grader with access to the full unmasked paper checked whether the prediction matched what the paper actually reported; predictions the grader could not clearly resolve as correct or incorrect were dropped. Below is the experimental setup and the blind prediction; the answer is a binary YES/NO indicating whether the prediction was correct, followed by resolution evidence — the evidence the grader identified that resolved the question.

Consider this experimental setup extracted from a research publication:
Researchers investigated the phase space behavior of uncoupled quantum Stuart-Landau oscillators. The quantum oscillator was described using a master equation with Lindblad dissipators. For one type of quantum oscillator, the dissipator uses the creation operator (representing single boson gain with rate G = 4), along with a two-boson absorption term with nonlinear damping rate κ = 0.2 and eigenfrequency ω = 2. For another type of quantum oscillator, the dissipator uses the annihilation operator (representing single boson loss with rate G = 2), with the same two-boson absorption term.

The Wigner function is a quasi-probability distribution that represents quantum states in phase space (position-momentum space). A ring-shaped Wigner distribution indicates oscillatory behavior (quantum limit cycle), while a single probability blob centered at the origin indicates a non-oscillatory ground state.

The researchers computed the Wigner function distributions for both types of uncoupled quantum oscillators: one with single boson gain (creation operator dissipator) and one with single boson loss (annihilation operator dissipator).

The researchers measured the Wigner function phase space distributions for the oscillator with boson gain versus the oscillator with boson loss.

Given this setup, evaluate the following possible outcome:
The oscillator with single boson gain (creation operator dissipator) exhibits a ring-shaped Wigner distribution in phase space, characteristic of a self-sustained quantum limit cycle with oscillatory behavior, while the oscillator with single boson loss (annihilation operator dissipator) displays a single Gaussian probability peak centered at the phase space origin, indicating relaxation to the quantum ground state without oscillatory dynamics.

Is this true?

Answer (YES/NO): YES